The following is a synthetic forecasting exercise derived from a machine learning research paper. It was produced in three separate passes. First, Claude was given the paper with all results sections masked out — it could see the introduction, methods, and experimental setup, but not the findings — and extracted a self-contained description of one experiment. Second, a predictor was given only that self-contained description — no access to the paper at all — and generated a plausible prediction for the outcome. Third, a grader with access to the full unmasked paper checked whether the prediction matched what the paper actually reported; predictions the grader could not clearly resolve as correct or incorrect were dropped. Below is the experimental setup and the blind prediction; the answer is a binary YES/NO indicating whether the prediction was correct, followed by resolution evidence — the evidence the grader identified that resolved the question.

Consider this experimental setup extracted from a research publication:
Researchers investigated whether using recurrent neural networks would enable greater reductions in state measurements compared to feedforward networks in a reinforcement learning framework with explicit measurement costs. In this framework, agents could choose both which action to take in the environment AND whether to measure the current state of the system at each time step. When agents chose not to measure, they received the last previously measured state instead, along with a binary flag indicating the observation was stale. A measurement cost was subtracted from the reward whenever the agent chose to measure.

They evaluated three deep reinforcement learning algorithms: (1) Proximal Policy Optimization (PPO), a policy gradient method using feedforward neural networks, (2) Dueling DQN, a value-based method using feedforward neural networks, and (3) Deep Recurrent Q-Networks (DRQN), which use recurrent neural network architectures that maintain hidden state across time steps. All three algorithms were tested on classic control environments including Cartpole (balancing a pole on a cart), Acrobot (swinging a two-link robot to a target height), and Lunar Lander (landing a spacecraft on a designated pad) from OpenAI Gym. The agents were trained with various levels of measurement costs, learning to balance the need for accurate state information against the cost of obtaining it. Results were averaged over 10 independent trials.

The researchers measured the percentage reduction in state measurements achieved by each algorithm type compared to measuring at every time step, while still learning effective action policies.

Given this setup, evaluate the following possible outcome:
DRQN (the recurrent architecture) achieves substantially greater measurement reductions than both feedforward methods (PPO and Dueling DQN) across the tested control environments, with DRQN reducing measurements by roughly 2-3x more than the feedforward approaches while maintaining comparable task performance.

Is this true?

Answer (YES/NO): NO